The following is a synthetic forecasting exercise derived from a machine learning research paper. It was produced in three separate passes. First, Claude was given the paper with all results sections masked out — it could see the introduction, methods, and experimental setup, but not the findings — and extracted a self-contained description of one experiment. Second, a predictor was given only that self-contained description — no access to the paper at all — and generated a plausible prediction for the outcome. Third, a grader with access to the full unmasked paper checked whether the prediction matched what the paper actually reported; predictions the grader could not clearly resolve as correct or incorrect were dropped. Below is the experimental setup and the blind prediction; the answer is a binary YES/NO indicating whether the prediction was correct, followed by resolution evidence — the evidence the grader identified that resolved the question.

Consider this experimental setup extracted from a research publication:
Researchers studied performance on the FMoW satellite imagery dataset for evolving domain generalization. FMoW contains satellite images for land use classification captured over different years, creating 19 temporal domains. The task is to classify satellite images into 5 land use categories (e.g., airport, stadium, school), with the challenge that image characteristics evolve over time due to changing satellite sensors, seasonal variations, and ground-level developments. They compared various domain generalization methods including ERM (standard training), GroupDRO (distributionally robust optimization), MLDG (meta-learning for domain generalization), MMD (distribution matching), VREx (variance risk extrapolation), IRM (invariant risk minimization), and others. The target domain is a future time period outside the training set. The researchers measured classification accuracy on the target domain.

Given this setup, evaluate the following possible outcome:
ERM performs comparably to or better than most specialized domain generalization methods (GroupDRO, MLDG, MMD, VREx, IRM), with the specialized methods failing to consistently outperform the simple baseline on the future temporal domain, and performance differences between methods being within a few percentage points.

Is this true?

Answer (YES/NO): NO